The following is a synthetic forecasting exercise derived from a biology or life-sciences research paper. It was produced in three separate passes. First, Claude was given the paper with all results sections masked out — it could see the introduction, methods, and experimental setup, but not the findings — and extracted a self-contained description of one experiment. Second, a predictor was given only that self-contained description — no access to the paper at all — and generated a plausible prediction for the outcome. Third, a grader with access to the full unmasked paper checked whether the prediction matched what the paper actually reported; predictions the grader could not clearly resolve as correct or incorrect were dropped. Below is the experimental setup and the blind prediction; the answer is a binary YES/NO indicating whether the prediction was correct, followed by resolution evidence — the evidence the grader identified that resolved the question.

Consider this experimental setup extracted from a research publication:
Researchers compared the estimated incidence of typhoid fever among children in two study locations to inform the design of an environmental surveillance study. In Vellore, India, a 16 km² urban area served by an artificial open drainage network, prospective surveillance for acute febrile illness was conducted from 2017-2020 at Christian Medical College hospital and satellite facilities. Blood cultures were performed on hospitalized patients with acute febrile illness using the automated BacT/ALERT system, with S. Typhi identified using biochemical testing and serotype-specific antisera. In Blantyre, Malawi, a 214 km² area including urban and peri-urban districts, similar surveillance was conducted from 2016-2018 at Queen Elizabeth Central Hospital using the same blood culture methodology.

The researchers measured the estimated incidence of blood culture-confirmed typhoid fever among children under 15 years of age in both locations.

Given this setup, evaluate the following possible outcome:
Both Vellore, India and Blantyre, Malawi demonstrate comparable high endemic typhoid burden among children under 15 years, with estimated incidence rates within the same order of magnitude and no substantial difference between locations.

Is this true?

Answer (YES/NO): NO